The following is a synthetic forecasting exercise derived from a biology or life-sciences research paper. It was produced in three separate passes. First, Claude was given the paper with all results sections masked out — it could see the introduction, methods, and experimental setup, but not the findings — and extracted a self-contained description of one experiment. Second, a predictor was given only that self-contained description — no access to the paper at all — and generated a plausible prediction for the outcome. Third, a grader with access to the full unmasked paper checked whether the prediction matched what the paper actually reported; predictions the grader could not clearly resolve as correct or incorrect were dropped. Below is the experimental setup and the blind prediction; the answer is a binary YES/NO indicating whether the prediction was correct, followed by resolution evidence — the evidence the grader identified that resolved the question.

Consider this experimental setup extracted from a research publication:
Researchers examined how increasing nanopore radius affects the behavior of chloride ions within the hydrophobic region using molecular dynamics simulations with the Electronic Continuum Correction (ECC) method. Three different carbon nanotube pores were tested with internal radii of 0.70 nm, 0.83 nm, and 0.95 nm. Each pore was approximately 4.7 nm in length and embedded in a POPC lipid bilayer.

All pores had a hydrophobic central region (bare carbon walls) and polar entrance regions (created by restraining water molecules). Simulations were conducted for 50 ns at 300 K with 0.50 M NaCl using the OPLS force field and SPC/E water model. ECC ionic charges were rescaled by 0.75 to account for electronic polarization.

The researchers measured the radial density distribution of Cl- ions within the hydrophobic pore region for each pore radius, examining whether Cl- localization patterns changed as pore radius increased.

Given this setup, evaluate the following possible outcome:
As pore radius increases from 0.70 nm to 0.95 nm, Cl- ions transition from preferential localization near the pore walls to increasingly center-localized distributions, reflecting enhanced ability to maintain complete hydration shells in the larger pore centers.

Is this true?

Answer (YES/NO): NO